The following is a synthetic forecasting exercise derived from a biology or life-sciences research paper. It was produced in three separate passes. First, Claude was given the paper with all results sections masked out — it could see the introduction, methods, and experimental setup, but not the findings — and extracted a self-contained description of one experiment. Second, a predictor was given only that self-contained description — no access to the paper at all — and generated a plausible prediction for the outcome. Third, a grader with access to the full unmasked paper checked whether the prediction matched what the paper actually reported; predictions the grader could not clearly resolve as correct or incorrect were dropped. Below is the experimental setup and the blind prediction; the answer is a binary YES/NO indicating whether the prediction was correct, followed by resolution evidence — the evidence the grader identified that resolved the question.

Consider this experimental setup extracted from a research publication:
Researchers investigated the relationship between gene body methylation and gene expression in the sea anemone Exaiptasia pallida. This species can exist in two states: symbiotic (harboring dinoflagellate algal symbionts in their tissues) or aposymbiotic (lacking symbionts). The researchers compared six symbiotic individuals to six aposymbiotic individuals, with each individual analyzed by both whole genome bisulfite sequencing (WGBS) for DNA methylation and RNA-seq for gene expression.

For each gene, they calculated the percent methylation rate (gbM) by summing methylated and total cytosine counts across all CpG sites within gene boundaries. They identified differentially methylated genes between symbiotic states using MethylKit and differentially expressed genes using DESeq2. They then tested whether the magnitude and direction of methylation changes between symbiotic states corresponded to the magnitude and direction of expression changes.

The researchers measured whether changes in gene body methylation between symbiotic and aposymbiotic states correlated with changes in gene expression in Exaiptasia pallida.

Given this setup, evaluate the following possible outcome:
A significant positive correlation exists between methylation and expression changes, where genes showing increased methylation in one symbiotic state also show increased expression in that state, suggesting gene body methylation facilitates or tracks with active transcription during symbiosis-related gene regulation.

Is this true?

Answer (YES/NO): NO